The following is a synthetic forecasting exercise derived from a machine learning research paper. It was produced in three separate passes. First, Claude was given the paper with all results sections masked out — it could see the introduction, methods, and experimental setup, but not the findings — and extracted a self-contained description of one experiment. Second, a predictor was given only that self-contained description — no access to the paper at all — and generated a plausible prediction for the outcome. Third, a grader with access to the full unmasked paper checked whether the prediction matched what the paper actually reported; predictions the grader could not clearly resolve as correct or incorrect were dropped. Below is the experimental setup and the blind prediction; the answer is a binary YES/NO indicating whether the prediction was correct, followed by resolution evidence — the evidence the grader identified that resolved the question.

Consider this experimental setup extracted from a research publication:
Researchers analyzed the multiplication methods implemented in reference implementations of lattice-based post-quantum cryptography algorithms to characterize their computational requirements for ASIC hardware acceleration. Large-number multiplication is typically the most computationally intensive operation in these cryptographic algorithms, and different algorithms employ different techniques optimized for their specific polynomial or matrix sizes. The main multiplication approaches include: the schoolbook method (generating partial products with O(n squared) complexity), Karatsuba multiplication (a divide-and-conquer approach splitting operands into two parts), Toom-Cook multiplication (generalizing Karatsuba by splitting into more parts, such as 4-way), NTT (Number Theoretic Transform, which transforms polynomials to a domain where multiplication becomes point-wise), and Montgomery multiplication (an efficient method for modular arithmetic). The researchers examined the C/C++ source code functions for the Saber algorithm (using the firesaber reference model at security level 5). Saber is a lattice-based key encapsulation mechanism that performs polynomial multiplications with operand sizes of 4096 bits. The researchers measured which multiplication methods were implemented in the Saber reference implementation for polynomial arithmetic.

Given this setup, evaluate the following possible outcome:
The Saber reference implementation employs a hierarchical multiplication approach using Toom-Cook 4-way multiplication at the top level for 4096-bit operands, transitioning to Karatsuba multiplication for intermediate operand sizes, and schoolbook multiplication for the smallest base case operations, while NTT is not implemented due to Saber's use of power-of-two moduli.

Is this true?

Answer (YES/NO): NO